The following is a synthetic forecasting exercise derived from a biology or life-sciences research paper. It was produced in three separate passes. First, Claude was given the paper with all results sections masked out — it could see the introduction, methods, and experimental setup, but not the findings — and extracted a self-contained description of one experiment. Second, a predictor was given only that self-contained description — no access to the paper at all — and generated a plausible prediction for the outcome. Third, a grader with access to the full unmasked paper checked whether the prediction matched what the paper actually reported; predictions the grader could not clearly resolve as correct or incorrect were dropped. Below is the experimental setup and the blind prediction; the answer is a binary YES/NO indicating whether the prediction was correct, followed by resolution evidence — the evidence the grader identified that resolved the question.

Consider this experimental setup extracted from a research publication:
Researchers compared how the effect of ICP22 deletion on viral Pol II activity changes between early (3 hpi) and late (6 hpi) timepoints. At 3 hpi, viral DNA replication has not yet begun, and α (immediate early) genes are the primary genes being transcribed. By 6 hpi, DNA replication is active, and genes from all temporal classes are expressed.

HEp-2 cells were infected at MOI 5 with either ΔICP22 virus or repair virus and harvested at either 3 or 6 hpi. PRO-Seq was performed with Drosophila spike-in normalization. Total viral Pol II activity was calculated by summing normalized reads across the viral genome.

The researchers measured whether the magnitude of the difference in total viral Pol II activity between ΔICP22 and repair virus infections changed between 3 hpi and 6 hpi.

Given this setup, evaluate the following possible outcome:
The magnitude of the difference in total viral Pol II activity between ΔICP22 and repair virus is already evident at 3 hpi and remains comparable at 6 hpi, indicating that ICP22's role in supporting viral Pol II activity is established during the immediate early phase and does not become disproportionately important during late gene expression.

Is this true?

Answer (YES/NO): NO